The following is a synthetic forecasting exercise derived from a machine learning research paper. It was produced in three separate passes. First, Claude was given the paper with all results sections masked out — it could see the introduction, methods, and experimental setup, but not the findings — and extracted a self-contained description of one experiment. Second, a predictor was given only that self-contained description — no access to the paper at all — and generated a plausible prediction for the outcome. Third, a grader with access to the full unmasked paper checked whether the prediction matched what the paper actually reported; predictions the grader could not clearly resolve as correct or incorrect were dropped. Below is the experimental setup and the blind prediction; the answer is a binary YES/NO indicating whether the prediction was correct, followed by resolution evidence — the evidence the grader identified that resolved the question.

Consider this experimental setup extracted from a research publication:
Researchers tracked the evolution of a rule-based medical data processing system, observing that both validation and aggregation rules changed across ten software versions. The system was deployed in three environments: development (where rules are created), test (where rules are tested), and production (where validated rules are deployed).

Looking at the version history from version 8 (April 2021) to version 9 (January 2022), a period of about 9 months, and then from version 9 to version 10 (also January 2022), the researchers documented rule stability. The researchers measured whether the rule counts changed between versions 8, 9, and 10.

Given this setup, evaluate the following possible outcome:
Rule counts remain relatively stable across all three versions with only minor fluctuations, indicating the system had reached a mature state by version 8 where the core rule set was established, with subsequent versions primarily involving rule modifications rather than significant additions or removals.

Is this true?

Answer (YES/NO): YES